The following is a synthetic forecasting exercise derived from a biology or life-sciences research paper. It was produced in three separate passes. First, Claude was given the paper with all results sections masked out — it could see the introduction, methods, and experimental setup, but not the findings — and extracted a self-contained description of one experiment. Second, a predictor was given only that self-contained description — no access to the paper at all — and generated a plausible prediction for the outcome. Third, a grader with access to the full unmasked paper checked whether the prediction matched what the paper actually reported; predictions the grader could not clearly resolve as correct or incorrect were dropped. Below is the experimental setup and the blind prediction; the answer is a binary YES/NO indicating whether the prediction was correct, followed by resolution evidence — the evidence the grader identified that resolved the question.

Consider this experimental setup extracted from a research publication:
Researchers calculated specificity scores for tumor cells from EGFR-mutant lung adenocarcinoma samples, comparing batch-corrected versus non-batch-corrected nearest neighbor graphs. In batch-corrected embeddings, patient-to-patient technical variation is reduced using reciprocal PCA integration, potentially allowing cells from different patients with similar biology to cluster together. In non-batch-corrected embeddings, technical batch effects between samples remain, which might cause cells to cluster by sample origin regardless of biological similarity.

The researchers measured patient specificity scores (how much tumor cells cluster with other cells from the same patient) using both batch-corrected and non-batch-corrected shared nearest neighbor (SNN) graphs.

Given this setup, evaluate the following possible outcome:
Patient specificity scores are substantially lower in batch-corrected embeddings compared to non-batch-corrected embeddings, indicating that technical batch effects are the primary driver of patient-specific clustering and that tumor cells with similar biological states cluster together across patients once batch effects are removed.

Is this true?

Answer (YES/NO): YES